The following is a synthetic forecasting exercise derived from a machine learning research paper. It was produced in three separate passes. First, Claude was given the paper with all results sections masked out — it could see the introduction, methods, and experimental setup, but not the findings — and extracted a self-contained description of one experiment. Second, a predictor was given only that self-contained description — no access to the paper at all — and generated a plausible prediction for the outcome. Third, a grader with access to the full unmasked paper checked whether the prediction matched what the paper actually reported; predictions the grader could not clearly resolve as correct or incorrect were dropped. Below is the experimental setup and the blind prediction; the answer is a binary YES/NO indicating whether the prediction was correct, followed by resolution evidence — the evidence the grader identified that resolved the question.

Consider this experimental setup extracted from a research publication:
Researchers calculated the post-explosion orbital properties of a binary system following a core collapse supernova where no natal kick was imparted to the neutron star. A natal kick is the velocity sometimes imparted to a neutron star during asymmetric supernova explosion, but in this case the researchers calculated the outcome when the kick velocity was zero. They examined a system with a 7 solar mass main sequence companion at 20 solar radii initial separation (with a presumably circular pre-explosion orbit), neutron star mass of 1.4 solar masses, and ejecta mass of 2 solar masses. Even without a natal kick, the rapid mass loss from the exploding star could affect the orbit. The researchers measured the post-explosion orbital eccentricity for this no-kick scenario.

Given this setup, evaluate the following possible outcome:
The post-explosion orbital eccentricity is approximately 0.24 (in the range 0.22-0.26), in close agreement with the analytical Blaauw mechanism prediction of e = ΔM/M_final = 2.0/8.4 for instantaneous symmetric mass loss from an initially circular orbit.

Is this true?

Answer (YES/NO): YES